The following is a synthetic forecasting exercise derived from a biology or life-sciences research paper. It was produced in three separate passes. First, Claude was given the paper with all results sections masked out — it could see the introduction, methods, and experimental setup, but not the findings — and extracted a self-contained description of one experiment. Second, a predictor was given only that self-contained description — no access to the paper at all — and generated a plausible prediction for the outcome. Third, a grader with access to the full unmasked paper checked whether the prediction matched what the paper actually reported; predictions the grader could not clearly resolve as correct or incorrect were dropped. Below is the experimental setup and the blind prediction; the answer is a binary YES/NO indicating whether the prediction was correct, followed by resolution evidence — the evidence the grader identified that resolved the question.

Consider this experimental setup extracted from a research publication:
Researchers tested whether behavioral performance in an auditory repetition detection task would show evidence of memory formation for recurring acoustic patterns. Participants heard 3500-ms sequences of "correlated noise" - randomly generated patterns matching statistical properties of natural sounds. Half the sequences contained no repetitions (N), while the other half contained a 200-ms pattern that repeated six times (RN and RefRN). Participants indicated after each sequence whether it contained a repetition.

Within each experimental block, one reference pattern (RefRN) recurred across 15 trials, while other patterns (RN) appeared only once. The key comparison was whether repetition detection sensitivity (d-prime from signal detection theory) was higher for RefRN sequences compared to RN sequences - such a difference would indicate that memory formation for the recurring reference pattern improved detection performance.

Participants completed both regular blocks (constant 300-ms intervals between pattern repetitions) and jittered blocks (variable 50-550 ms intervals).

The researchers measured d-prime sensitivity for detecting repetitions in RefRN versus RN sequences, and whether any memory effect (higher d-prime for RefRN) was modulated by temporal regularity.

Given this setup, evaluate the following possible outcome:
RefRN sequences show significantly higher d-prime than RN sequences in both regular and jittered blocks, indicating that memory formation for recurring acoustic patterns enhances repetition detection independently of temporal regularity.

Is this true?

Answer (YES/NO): YES